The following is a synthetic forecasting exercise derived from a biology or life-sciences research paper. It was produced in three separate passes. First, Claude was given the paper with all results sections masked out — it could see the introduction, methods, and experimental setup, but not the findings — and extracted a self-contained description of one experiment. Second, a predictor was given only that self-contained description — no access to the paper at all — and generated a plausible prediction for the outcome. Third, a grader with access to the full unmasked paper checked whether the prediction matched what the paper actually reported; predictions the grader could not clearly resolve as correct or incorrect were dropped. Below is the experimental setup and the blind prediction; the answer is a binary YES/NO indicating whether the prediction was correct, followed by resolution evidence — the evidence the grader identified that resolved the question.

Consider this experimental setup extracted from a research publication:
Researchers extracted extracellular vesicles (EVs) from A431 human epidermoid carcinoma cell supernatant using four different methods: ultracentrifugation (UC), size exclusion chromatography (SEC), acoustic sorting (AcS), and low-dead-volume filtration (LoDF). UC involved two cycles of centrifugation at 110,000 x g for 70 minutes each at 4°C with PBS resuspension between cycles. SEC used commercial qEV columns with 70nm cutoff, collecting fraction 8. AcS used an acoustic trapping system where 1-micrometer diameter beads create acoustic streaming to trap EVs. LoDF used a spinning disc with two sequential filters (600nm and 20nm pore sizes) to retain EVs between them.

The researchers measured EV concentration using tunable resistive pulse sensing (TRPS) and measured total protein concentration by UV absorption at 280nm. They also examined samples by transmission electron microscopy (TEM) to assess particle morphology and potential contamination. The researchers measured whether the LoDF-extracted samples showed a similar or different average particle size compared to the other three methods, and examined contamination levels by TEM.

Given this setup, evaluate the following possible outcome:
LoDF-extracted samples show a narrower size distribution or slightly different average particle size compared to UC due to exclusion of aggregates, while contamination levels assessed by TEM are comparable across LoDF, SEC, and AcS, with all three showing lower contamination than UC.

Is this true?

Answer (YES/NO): NO